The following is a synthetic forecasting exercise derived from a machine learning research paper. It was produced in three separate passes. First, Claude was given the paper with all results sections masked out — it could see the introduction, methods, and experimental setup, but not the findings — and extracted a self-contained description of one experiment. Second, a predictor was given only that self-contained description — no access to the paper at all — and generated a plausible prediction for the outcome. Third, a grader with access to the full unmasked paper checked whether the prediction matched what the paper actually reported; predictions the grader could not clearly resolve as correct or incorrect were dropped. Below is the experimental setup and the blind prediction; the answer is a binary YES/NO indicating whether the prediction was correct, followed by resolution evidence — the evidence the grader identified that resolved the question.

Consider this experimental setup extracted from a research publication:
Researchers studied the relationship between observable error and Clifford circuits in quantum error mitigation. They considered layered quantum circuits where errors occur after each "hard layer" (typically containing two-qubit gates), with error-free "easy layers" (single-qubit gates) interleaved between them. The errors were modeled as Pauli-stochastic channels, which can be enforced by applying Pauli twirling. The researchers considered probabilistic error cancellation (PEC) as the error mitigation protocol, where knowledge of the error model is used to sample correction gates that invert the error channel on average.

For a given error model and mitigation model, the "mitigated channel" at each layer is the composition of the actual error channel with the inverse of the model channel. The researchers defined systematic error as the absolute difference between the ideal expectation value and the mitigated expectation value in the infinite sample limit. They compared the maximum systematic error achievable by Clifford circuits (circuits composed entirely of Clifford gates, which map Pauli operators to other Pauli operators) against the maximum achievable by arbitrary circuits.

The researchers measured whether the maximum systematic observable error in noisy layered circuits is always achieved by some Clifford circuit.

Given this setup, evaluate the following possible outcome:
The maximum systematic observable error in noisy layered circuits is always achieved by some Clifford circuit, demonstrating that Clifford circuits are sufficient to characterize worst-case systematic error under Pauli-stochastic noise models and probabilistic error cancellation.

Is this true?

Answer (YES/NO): NO